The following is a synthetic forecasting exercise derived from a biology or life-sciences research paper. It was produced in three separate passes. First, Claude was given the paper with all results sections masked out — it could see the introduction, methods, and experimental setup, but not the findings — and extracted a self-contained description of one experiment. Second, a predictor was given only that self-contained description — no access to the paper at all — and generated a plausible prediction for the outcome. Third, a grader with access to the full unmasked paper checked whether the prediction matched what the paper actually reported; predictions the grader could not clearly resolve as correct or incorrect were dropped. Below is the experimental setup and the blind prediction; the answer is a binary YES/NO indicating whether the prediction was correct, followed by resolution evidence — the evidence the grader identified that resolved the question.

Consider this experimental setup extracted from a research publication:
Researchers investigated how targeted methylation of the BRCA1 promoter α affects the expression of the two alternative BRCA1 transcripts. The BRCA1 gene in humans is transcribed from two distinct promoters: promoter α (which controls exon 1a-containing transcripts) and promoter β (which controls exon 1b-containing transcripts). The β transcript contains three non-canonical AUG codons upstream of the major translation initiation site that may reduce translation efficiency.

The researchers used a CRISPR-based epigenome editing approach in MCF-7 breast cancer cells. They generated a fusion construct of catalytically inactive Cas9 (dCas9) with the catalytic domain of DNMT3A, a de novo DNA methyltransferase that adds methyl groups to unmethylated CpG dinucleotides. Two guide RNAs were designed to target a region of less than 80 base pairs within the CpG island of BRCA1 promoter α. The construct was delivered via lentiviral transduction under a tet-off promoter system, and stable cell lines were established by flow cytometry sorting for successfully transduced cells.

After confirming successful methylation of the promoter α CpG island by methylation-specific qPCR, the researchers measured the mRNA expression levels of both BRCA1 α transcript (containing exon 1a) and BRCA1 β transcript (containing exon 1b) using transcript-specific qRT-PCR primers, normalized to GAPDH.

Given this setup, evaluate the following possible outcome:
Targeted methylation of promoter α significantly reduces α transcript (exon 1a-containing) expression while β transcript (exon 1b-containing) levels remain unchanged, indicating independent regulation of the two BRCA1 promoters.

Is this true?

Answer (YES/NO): NO